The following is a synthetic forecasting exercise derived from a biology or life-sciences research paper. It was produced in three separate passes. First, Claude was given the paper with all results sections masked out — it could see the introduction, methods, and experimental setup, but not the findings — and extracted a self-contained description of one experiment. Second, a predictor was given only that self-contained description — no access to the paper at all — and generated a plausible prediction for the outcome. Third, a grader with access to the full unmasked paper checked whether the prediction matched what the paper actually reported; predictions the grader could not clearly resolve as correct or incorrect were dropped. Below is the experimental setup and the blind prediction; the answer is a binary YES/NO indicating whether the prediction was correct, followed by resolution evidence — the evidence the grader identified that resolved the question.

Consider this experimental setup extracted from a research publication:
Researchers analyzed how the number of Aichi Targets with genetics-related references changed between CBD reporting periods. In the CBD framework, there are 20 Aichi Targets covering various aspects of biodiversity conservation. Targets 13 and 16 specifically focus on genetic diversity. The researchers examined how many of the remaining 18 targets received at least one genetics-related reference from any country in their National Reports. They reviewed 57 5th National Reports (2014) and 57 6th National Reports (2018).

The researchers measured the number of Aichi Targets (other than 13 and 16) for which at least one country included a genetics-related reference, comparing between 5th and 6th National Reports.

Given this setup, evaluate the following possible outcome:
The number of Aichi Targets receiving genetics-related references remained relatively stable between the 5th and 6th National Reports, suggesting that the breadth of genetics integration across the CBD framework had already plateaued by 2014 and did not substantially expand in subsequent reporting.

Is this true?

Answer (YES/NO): NO